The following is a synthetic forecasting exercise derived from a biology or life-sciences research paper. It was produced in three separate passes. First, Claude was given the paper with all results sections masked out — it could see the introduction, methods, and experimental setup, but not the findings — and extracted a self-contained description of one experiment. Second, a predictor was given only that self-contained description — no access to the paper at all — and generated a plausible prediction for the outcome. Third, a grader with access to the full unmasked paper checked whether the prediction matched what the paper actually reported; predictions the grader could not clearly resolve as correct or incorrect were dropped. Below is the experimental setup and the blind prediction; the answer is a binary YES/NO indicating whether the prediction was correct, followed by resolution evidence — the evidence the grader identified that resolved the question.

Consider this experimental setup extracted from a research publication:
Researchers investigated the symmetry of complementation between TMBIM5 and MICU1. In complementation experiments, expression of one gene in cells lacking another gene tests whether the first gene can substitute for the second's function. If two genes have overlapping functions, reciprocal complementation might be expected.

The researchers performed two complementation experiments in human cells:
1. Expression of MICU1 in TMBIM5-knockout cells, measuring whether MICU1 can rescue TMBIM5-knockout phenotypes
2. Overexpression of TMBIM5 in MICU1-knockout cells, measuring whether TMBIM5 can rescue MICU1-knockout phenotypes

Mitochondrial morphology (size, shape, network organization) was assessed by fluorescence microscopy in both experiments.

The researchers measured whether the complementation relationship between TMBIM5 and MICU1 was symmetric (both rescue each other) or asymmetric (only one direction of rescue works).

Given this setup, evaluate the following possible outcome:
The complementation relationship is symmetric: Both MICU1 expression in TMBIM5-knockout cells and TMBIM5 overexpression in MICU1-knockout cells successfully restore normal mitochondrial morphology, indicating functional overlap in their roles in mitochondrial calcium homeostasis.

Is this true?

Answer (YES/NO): NO